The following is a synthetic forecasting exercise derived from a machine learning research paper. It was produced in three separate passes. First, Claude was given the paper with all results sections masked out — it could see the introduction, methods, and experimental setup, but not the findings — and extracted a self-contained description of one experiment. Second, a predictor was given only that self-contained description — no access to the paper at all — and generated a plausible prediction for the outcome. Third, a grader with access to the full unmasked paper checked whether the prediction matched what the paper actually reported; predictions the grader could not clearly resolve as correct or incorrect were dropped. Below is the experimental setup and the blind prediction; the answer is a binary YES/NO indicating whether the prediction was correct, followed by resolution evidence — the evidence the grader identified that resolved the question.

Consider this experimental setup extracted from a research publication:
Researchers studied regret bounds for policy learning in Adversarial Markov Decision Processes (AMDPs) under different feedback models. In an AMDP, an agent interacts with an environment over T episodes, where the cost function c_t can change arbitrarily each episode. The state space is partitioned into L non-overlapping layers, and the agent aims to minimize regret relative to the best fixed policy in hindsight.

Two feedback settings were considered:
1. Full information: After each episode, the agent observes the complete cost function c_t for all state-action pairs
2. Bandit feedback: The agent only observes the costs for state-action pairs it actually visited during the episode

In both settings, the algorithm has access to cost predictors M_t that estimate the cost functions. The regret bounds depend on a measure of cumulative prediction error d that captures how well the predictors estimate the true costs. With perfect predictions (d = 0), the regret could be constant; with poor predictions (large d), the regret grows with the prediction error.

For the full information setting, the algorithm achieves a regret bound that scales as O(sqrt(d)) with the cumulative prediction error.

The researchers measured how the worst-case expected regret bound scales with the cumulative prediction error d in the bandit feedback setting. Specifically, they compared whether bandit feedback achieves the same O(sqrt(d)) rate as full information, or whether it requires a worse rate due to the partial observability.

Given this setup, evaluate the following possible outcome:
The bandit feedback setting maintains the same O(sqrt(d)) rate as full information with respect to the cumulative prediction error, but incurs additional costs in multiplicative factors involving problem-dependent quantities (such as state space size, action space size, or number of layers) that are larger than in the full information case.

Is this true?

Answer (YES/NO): NO